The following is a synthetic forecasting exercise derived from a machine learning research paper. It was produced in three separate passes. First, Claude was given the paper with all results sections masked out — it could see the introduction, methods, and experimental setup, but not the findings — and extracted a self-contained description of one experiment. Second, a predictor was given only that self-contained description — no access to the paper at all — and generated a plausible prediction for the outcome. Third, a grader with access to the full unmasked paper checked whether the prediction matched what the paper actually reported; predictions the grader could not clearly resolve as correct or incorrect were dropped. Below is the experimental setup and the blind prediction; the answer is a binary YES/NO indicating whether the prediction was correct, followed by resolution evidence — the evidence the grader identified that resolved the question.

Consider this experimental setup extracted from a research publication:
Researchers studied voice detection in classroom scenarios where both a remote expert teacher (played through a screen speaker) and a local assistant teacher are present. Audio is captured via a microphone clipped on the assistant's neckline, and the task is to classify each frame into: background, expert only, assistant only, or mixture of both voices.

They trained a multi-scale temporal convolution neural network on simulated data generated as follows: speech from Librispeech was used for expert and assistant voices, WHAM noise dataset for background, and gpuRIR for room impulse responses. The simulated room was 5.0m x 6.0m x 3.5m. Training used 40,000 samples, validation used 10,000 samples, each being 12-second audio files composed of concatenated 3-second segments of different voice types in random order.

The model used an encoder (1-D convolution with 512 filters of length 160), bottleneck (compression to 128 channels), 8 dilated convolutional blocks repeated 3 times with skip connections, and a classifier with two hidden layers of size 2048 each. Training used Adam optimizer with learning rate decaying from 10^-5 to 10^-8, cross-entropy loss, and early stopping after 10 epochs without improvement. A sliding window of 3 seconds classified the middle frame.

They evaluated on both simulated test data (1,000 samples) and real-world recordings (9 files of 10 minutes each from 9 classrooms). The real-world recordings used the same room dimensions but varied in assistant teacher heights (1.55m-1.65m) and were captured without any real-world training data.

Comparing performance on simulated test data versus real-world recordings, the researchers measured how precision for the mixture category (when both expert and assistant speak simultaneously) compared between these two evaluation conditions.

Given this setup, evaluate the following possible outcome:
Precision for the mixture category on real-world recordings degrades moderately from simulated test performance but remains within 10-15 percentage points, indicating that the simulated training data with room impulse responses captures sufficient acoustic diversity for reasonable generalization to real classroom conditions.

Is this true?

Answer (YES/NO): NO